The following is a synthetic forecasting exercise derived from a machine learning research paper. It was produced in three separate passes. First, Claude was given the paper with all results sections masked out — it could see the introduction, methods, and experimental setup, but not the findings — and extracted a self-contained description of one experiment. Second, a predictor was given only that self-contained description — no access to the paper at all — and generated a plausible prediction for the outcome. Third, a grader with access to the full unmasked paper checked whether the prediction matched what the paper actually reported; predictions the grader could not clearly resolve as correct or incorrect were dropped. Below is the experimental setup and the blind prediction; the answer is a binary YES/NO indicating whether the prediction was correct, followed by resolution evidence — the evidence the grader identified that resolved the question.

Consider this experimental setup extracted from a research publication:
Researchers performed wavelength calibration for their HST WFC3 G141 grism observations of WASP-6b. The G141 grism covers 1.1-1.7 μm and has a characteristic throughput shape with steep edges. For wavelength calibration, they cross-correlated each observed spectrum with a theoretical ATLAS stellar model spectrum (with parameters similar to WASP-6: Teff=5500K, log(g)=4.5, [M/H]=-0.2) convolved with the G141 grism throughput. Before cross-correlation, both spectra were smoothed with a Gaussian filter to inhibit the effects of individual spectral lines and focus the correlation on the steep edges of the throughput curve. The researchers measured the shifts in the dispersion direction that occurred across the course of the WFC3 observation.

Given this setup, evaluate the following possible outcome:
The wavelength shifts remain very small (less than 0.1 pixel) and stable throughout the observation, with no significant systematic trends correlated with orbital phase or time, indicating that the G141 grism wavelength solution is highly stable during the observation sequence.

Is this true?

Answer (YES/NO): NO